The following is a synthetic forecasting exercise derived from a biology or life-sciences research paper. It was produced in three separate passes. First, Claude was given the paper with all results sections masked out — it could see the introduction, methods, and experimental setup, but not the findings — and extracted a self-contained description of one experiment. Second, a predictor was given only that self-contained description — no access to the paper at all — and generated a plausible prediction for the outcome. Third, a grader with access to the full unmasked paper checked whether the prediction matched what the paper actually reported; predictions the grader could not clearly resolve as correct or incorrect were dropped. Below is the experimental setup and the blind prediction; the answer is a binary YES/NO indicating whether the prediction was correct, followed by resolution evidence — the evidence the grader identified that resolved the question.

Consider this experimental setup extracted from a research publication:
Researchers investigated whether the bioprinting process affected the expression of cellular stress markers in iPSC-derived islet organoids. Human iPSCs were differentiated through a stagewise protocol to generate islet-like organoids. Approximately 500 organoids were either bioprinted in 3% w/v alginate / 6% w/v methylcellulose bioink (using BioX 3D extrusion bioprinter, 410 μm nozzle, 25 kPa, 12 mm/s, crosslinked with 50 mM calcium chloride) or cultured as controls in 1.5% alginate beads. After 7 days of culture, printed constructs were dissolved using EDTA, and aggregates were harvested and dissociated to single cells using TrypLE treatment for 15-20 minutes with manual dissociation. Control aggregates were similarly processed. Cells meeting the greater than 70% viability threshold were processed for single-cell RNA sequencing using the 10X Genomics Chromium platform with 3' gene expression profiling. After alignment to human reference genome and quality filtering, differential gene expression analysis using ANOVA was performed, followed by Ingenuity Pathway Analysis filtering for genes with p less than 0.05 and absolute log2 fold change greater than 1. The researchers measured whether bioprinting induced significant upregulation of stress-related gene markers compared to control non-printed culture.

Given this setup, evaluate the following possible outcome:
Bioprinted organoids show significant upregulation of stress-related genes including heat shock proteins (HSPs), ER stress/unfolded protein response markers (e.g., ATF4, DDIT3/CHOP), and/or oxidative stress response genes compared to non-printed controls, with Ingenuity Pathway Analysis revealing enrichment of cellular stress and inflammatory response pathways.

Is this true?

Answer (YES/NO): NO